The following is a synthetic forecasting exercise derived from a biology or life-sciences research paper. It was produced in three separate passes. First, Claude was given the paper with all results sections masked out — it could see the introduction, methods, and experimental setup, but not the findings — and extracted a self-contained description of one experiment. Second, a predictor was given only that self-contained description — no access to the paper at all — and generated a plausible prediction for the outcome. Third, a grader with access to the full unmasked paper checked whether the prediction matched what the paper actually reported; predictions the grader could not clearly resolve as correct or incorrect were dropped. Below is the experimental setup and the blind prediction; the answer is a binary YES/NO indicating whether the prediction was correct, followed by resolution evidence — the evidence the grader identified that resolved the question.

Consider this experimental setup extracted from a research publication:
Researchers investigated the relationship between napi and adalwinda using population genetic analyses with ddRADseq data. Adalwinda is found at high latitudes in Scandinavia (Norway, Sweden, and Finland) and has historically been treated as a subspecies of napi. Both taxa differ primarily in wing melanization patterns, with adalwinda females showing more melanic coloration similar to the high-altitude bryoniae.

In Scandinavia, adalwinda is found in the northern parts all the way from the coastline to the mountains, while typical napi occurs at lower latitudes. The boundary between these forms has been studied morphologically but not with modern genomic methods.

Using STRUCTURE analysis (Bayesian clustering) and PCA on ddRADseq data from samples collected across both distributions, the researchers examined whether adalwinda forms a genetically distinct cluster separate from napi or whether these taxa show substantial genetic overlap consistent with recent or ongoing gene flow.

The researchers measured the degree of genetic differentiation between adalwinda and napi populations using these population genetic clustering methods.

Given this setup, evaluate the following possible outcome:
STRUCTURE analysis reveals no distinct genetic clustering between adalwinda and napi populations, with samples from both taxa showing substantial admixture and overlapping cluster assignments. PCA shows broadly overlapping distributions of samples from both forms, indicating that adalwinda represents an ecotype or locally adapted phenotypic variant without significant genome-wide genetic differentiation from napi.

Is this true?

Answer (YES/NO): NO